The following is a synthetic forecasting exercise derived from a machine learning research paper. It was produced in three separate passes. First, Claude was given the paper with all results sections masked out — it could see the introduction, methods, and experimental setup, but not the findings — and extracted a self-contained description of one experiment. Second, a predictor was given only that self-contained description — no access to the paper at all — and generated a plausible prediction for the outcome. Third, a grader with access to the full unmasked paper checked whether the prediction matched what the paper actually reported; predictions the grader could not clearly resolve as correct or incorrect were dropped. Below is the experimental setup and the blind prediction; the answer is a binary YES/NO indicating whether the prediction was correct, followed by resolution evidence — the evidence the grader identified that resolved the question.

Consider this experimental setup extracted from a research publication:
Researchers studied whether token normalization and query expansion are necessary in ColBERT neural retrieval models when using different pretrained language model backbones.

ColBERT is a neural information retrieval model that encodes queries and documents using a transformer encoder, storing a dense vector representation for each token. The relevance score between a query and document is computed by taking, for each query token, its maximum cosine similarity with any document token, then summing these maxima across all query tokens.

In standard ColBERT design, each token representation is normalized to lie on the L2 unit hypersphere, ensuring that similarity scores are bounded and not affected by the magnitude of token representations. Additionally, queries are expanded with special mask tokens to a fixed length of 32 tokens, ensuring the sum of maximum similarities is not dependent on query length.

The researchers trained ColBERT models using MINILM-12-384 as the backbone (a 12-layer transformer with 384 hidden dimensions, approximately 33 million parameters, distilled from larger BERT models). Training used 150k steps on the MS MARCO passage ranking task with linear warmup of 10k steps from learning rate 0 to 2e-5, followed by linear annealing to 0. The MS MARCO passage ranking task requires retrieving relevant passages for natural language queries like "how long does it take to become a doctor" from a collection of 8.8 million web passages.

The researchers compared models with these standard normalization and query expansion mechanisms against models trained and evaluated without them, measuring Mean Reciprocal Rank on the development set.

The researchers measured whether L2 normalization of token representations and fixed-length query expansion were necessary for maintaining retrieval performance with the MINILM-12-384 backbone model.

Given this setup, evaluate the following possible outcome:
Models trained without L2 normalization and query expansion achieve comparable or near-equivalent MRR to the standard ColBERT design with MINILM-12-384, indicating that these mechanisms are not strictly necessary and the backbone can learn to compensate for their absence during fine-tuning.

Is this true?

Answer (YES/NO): YES